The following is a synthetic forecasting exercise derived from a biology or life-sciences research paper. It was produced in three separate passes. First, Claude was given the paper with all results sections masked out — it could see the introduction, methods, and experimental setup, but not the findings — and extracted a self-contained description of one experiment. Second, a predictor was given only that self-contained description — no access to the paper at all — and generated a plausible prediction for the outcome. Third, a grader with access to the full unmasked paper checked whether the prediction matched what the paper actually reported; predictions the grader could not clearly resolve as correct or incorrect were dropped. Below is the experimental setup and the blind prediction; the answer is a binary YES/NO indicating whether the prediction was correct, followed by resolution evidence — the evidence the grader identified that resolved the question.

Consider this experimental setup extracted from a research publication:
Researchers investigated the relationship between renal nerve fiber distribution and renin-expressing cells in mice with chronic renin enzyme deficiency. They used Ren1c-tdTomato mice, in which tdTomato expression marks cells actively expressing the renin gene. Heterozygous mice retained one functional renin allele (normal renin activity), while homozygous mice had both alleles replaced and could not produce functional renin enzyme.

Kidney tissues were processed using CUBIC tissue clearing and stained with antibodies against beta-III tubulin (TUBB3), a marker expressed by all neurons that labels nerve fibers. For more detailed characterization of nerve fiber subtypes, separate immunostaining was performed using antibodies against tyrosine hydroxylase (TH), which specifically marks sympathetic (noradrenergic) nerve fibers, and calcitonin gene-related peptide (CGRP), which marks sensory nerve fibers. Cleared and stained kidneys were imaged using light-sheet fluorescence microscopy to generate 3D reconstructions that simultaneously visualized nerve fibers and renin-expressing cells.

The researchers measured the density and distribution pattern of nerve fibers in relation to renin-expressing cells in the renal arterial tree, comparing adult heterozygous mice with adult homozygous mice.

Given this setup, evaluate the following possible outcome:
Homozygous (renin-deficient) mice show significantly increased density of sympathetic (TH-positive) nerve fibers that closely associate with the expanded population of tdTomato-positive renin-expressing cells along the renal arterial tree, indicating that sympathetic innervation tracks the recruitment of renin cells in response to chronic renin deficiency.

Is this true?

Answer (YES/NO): YES